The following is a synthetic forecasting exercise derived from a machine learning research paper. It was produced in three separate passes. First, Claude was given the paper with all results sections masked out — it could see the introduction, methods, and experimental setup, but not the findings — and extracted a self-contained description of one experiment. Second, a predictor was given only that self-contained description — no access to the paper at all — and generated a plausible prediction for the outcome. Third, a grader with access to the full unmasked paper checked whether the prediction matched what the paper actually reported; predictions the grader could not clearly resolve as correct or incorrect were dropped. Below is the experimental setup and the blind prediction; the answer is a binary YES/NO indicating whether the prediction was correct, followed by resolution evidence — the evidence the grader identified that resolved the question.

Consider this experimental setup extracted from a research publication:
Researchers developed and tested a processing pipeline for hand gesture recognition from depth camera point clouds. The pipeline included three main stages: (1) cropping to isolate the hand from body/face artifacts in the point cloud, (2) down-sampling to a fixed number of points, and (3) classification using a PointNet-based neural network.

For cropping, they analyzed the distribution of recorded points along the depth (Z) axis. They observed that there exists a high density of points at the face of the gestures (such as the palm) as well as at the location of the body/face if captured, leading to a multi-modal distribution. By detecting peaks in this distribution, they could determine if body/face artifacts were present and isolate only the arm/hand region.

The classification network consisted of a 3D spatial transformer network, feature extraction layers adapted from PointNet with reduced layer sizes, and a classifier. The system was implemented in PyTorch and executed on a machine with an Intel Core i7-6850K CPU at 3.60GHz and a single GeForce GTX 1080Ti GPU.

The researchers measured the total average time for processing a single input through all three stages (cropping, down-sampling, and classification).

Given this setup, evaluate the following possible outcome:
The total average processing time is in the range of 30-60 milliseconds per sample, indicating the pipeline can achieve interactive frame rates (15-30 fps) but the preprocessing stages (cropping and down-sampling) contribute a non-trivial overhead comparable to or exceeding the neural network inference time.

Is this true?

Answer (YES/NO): NO